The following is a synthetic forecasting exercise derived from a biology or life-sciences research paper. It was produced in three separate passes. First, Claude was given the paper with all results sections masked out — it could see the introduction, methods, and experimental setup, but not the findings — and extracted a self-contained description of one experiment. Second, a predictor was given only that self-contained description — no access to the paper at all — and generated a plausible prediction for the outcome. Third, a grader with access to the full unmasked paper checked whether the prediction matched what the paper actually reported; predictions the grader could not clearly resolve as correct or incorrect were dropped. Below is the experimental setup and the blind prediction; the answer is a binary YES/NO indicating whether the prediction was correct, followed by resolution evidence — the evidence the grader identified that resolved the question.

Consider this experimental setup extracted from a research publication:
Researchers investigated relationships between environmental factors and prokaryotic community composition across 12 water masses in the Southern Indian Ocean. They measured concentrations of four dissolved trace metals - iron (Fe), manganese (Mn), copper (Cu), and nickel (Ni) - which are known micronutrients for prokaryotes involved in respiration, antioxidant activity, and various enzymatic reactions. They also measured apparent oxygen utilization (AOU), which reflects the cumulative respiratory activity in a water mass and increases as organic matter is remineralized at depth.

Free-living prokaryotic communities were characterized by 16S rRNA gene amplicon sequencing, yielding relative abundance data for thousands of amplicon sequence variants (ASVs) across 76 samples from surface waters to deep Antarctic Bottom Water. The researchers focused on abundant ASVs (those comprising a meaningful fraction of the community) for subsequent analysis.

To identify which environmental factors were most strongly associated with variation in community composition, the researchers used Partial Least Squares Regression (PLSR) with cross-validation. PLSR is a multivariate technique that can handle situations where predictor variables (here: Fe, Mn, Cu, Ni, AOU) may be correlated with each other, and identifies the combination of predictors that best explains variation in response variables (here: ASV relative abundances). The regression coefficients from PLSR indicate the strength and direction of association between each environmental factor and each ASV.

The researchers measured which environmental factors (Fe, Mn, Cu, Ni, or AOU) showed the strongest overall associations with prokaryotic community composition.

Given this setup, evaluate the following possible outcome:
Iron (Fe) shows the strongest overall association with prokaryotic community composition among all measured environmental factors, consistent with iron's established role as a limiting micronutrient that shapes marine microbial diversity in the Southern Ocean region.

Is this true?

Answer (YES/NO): NO